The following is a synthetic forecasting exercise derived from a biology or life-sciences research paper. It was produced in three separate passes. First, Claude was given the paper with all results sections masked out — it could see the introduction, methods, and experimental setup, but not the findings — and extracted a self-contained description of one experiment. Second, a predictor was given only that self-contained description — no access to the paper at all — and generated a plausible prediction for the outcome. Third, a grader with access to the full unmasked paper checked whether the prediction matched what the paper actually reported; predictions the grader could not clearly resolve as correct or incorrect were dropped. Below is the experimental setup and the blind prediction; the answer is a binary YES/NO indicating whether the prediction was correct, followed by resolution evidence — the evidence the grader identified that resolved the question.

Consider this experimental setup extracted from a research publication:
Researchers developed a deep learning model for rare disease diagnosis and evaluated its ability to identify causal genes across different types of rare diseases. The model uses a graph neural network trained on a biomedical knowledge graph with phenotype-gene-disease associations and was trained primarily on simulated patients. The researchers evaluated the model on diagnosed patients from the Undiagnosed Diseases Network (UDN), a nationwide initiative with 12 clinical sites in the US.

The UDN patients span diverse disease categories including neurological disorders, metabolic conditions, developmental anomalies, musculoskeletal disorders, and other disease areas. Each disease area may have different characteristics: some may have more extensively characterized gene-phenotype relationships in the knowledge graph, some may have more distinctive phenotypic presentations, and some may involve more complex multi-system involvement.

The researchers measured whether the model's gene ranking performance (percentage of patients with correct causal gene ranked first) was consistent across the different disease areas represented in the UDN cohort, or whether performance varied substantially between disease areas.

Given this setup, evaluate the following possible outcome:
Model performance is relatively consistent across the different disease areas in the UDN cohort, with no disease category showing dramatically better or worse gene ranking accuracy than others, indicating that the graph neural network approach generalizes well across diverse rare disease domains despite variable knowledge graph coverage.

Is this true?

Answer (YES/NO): YES